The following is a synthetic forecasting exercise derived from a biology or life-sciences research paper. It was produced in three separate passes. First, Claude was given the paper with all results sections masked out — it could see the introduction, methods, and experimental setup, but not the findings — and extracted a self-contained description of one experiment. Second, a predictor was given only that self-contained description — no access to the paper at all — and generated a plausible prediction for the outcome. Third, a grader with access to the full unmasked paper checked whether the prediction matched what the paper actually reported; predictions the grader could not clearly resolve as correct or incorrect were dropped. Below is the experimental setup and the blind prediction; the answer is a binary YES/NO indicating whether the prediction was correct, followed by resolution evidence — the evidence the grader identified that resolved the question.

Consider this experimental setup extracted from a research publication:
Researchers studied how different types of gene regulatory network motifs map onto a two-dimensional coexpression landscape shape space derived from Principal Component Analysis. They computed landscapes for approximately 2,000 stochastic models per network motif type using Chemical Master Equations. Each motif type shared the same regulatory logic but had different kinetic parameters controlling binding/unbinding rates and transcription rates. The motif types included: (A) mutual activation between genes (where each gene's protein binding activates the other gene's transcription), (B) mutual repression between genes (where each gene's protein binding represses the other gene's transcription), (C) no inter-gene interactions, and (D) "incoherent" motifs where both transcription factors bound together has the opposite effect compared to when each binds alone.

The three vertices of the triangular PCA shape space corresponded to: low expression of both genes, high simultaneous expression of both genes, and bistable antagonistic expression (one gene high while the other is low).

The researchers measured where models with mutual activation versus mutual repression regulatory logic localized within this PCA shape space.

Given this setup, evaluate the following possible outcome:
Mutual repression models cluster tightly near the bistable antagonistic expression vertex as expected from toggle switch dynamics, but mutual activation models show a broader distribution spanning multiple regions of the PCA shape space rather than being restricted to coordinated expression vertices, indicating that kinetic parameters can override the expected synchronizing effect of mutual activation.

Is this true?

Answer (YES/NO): NO